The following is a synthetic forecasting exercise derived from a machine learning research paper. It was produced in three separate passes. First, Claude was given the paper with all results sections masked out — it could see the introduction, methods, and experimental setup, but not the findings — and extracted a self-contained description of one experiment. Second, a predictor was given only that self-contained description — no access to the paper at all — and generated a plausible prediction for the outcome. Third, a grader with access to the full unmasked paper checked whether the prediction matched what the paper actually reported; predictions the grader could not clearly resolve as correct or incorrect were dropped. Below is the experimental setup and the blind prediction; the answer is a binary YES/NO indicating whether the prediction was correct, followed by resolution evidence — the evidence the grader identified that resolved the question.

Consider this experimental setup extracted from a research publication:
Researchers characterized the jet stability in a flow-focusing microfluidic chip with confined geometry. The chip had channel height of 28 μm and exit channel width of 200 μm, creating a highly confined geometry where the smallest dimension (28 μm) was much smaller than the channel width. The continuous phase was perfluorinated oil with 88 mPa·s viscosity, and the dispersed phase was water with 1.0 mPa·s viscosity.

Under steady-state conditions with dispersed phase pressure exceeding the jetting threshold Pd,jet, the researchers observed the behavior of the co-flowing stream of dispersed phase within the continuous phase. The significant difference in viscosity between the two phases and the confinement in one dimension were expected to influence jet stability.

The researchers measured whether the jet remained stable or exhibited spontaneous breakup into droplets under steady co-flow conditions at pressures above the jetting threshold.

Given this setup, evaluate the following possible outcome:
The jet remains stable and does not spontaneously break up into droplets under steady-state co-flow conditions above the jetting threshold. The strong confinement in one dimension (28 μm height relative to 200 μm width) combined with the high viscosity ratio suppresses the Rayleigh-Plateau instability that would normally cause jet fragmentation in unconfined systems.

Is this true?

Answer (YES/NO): YES